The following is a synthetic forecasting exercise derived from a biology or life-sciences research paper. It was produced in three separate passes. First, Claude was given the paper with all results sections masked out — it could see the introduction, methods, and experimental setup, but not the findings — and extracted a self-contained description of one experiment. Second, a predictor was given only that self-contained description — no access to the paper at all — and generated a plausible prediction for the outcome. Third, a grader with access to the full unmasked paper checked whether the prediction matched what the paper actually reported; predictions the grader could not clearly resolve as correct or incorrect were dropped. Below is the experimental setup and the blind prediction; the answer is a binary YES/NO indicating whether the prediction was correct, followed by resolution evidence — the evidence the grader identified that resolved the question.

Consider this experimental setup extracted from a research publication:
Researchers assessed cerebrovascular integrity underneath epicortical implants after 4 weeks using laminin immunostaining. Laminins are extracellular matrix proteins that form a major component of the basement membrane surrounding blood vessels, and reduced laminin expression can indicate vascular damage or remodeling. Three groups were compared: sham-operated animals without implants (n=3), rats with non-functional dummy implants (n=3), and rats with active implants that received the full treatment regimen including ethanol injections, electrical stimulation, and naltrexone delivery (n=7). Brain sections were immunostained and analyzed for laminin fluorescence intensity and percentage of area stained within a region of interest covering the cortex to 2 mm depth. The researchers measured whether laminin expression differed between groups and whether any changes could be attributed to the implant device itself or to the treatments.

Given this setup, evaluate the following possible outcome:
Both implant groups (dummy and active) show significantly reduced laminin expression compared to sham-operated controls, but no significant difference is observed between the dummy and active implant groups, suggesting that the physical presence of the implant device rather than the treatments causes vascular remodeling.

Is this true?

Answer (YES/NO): NO